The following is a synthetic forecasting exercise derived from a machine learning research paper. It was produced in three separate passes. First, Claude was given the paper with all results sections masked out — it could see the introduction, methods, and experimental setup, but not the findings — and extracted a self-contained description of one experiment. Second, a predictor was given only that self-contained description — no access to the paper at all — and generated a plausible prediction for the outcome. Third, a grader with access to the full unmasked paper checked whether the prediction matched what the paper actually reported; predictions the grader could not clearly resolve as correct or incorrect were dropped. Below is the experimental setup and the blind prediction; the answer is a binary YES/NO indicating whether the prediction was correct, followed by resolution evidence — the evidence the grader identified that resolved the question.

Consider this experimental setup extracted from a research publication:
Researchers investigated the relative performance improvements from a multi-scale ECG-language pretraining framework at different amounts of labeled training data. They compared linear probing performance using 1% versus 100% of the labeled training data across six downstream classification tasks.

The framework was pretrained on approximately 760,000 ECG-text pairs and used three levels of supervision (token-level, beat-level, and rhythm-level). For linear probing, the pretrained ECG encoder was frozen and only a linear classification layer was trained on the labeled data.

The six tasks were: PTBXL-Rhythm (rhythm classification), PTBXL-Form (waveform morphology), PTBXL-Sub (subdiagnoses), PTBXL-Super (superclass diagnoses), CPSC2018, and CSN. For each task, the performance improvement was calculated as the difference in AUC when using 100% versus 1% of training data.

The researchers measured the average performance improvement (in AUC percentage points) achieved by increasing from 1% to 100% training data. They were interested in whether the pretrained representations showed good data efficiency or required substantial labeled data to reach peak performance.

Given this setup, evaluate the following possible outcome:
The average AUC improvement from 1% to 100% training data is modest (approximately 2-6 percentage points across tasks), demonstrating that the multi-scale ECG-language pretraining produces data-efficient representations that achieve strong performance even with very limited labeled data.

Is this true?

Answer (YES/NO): NO